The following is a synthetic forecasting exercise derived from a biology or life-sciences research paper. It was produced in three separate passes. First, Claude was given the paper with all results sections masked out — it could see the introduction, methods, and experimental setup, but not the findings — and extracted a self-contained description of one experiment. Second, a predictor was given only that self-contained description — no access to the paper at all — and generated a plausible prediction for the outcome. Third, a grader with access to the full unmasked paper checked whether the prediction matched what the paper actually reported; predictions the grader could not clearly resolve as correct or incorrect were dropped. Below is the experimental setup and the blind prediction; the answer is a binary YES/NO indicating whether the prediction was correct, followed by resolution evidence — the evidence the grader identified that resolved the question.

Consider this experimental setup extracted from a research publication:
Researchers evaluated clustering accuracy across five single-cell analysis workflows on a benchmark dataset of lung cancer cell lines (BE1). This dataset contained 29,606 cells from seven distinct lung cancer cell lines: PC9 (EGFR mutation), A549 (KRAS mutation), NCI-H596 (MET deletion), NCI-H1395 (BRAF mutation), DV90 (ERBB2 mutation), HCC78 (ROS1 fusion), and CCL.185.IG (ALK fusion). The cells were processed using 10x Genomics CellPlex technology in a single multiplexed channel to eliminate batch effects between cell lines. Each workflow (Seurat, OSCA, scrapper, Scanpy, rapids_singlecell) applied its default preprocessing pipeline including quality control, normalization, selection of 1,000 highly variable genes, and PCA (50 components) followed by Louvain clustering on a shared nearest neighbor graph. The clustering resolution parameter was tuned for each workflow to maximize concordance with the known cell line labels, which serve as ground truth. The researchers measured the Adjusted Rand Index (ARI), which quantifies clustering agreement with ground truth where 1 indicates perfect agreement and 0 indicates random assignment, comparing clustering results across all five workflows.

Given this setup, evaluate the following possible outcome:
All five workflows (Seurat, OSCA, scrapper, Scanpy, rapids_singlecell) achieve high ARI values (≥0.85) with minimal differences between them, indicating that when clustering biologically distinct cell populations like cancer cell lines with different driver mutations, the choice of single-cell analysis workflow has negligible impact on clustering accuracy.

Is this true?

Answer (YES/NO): NO